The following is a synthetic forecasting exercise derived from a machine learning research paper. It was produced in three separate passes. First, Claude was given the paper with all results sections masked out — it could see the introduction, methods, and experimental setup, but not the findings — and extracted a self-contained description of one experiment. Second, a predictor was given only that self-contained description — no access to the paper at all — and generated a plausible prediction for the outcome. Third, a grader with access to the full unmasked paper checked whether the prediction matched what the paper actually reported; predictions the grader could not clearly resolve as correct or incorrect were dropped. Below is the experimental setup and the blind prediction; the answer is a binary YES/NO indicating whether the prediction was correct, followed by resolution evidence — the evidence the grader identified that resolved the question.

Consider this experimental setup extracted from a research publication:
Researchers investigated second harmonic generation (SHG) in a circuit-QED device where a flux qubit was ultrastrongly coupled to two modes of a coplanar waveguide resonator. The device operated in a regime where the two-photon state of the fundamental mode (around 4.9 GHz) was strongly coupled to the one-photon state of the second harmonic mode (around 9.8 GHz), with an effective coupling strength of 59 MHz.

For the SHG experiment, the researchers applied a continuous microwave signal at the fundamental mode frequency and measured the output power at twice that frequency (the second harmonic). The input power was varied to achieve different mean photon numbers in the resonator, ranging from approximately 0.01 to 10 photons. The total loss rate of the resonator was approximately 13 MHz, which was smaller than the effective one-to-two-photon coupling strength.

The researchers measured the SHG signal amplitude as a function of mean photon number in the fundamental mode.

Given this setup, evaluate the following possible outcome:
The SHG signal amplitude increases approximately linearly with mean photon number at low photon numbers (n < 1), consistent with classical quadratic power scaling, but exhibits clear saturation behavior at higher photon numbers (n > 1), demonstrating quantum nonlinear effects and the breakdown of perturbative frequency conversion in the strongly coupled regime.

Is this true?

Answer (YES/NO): YES